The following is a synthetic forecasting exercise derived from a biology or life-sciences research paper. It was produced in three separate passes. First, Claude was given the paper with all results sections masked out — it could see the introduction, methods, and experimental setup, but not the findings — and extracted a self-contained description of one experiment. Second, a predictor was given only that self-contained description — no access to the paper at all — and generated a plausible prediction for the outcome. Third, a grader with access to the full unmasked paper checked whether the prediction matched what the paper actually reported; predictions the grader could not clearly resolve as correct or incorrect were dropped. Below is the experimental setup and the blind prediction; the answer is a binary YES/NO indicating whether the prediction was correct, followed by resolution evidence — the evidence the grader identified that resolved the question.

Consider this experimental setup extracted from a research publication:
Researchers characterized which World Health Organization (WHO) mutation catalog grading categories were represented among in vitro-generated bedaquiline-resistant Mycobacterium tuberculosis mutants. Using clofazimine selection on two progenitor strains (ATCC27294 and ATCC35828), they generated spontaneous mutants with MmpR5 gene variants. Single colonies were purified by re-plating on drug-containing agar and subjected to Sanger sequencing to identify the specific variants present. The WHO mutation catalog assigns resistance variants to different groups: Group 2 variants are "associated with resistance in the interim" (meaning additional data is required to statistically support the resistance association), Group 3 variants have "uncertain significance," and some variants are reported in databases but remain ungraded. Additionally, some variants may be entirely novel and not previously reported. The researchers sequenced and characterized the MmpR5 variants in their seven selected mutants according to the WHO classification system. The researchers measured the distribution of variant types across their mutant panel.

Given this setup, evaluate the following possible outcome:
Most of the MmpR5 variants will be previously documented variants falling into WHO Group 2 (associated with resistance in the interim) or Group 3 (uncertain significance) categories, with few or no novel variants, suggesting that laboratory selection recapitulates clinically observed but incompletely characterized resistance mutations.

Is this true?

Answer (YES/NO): YES